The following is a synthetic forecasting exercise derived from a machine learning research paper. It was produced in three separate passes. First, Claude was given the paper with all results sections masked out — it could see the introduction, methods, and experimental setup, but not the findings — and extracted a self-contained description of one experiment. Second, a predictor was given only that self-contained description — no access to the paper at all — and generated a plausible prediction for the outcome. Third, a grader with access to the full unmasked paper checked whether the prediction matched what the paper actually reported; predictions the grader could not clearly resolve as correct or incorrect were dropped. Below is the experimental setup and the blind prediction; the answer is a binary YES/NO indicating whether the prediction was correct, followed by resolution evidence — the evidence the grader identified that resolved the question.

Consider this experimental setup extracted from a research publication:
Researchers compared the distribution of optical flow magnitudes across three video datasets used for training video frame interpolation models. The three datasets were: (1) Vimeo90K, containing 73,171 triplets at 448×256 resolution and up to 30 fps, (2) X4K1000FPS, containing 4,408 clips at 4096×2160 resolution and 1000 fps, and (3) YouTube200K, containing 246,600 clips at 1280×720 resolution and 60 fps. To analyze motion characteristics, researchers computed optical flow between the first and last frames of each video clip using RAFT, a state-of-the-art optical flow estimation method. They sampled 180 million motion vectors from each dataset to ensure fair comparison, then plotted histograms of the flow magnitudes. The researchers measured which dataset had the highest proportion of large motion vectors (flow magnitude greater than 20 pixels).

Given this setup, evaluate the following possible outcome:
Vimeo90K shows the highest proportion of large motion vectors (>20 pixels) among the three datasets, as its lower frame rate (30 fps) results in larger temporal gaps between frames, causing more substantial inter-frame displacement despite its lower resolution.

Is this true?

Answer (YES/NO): NO